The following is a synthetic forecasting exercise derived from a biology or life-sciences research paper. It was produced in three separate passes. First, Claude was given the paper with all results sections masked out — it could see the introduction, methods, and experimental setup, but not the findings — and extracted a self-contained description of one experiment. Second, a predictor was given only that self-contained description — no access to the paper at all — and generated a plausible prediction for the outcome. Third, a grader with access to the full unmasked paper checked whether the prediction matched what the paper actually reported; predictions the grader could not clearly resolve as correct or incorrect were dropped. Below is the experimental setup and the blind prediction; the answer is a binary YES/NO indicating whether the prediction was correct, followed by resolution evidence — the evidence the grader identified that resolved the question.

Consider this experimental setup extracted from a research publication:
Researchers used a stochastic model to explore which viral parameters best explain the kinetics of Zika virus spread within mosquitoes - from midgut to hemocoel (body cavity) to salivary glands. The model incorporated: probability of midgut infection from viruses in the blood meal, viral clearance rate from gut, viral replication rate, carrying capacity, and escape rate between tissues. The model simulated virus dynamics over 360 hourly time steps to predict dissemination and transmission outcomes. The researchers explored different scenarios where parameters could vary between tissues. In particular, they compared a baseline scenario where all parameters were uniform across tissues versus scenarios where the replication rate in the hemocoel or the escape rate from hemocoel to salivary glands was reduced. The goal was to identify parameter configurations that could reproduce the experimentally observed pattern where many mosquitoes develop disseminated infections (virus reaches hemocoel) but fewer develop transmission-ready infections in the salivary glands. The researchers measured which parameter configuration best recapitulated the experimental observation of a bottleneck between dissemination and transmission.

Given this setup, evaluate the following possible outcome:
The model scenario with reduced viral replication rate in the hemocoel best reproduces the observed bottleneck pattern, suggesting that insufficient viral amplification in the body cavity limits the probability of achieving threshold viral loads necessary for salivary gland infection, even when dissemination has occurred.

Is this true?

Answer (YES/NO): NO